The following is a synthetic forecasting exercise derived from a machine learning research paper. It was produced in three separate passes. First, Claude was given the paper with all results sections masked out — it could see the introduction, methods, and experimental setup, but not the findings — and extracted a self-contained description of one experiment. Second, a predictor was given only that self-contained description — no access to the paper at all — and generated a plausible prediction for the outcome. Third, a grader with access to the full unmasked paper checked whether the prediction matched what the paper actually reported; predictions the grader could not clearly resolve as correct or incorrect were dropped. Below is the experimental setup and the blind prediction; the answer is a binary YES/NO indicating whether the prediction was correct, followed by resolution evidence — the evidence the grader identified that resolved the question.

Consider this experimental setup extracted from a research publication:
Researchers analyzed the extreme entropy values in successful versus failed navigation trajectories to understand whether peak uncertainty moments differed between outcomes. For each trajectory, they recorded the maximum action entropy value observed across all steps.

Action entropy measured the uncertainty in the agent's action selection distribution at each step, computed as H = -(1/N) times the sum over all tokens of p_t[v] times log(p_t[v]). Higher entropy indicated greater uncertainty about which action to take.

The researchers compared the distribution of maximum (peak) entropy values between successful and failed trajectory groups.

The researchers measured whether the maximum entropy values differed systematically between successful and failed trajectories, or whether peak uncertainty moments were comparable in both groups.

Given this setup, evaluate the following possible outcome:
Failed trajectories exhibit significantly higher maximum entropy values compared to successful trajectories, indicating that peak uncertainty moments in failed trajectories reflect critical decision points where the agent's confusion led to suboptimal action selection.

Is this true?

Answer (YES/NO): NO